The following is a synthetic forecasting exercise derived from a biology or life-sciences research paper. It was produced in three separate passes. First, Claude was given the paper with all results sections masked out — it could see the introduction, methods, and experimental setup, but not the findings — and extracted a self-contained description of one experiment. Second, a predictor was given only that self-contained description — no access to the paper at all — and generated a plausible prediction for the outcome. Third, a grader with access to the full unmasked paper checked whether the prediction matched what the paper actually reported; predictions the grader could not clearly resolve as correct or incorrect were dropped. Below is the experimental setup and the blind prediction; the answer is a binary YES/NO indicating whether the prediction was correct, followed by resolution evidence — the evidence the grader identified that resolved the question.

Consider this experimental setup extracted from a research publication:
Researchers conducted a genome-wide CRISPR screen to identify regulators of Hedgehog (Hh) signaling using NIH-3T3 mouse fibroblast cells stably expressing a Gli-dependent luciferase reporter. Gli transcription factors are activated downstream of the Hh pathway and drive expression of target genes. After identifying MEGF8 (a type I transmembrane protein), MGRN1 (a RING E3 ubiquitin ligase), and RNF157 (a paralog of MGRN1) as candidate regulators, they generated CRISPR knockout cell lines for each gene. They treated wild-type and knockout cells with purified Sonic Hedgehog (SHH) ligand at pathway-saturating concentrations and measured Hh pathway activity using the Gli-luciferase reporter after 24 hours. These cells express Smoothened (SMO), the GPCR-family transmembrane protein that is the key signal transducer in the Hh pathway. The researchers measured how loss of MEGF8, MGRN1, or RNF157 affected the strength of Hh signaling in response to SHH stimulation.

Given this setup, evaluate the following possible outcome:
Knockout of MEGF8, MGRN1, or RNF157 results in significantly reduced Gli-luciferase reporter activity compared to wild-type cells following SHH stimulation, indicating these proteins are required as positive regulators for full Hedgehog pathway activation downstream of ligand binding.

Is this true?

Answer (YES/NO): NO